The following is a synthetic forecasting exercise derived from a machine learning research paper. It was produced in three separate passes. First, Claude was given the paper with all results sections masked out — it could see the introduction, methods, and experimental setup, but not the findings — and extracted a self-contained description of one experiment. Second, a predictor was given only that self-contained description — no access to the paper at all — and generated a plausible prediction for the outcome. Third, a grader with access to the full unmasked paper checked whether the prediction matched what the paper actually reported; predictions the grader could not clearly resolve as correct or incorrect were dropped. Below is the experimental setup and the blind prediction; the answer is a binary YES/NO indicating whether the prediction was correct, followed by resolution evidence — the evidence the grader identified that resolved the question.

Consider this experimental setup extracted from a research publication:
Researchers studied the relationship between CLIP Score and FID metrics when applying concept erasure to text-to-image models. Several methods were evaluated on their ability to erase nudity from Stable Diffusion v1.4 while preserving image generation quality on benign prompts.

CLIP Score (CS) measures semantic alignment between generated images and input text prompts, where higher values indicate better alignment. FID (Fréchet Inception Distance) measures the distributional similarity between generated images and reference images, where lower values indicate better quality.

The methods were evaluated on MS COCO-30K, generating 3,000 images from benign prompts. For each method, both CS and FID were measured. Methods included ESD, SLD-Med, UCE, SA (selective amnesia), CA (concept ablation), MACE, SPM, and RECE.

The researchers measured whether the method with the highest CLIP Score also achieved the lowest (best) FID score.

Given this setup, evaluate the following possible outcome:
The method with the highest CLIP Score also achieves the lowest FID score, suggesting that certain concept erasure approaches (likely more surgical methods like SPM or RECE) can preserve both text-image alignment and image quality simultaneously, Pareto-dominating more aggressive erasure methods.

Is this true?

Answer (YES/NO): NO